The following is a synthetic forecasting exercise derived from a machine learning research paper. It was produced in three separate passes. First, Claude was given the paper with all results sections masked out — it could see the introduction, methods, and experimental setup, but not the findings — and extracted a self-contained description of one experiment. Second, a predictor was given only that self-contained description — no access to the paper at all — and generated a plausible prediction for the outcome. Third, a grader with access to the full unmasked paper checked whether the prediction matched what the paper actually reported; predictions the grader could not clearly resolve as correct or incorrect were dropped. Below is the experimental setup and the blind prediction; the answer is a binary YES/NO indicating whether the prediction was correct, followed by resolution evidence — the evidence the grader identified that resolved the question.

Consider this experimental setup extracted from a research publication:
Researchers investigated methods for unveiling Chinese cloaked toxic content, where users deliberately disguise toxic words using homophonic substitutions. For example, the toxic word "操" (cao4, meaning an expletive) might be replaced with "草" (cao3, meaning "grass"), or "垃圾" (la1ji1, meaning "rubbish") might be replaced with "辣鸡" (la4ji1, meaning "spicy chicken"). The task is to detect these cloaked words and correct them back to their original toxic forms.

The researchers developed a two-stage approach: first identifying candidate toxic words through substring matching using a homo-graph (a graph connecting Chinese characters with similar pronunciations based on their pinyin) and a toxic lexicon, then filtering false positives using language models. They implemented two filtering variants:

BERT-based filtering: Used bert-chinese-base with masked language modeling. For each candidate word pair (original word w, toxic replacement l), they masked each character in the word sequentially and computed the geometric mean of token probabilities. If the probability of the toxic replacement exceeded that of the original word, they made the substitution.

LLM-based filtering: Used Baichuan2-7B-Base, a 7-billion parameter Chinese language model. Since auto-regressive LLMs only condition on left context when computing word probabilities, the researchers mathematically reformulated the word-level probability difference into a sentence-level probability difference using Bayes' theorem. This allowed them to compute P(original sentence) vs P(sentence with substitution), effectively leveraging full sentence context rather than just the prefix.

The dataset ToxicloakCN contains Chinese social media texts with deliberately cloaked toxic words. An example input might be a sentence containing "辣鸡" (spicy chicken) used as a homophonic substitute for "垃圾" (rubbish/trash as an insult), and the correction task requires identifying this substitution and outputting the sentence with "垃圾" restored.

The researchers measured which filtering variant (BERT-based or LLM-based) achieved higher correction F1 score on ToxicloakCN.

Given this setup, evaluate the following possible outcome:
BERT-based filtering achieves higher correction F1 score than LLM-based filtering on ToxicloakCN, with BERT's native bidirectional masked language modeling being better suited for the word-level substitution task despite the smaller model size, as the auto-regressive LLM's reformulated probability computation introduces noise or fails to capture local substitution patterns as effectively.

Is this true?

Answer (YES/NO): NO